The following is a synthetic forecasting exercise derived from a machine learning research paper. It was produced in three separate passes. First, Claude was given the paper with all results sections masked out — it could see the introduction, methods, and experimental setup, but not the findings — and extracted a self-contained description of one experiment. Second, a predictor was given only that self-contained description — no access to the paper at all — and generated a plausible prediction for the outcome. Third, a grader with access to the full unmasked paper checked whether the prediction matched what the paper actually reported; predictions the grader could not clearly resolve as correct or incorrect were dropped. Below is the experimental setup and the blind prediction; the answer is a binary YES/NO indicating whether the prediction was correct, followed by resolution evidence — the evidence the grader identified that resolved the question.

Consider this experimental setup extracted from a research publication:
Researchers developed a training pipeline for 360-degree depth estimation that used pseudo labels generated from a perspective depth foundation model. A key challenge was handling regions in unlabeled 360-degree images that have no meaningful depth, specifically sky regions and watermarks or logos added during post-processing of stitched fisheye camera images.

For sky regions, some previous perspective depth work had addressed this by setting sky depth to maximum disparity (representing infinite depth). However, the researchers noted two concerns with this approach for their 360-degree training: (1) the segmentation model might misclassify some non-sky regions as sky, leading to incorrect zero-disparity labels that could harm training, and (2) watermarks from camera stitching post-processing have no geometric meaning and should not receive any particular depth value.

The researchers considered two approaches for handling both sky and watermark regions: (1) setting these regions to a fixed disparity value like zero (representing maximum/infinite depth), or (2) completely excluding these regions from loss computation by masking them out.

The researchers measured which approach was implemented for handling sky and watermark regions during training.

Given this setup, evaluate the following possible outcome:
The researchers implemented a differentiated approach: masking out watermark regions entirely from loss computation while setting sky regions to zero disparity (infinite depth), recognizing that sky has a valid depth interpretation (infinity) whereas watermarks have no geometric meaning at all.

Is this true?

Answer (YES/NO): NO